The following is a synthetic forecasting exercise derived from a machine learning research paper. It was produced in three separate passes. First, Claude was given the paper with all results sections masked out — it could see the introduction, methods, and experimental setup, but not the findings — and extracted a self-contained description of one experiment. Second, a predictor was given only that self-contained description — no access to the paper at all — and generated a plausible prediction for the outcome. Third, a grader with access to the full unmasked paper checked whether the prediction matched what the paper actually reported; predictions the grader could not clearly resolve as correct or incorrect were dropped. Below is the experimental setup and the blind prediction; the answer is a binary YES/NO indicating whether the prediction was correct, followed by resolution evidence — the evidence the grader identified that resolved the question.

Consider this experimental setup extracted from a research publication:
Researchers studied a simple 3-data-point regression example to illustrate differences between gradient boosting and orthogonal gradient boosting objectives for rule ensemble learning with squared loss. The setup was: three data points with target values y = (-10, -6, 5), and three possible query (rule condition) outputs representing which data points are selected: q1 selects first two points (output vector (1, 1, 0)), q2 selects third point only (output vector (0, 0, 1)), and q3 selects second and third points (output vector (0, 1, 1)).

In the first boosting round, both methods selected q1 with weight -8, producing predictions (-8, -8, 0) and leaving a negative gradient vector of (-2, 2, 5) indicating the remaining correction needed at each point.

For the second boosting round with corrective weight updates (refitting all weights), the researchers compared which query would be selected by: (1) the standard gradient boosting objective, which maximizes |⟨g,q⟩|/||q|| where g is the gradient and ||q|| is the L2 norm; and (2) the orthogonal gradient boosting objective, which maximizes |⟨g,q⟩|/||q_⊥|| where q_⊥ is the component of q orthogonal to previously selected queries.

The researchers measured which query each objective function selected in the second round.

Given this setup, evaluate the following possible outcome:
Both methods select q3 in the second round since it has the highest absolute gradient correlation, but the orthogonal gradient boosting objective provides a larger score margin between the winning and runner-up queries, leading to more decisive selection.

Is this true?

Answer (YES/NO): NO